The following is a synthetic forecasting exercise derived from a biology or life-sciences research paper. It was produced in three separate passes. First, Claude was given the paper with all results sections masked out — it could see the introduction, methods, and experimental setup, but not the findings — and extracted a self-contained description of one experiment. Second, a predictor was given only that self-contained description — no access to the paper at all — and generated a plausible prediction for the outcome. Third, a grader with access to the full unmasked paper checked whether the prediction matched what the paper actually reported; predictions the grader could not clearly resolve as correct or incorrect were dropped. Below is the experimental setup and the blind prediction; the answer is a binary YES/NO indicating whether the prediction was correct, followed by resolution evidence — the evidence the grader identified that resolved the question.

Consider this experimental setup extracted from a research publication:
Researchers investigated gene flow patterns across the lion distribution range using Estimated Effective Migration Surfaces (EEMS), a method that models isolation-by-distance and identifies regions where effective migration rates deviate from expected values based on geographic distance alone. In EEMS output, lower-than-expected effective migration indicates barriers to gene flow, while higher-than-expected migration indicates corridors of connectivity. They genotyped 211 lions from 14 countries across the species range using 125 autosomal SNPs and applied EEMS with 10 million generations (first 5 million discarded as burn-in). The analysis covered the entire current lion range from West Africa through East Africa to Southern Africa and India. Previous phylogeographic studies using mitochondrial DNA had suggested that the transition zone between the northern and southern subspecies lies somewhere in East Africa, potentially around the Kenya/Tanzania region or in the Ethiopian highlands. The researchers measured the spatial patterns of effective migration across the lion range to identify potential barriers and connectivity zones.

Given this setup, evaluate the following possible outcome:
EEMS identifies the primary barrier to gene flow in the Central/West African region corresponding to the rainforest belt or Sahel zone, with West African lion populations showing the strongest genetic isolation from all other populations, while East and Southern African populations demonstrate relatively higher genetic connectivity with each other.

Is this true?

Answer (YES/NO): NO